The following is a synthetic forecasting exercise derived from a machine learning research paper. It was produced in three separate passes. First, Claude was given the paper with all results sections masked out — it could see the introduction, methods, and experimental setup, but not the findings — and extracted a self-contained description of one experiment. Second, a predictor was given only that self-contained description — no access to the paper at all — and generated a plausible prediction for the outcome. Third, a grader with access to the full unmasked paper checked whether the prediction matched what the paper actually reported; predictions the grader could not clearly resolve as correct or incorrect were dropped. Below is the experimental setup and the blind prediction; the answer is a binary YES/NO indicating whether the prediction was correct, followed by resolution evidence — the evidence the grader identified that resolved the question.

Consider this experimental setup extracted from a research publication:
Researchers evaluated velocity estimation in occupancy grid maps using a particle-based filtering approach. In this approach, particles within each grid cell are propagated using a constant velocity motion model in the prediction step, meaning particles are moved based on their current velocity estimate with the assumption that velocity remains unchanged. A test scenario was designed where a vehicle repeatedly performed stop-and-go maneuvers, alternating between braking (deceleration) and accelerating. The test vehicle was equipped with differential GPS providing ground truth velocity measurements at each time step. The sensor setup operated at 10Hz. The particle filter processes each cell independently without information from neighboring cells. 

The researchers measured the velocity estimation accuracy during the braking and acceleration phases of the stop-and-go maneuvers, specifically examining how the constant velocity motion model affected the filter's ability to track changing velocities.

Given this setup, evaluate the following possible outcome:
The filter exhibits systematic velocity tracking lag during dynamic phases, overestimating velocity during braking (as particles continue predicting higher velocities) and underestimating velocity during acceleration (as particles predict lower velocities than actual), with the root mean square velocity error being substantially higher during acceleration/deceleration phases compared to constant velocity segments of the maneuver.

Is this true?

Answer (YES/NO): YES